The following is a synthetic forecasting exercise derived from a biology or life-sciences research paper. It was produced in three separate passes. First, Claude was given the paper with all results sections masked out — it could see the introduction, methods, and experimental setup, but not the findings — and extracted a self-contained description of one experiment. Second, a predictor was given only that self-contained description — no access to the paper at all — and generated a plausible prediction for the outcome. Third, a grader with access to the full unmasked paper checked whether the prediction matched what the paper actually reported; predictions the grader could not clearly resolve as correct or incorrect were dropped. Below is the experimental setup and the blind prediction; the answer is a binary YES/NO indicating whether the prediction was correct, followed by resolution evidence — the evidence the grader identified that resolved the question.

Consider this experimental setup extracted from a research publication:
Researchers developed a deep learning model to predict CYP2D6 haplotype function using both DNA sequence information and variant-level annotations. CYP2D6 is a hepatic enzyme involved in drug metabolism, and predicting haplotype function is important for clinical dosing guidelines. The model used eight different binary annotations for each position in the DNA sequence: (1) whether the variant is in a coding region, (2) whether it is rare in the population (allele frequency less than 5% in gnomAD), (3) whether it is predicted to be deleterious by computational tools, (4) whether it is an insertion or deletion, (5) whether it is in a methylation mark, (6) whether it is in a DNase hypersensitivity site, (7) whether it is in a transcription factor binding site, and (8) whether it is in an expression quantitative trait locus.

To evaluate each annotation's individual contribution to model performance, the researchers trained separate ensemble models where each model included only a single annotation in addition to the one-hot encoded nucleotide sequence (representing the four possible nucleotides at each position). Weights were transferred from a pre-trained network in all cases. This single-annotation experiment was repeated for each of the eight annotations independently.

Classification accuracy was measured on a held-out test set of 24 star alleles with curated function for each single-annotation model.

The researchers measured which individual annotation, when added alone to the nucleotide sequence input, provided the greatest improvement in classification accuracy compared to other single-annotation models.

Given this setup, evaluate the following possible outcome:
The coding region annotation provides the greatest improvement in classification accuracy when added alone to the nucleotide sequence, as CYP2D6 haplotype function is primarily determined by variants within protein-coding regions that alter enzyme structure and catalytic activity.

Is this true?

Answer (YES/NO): NO